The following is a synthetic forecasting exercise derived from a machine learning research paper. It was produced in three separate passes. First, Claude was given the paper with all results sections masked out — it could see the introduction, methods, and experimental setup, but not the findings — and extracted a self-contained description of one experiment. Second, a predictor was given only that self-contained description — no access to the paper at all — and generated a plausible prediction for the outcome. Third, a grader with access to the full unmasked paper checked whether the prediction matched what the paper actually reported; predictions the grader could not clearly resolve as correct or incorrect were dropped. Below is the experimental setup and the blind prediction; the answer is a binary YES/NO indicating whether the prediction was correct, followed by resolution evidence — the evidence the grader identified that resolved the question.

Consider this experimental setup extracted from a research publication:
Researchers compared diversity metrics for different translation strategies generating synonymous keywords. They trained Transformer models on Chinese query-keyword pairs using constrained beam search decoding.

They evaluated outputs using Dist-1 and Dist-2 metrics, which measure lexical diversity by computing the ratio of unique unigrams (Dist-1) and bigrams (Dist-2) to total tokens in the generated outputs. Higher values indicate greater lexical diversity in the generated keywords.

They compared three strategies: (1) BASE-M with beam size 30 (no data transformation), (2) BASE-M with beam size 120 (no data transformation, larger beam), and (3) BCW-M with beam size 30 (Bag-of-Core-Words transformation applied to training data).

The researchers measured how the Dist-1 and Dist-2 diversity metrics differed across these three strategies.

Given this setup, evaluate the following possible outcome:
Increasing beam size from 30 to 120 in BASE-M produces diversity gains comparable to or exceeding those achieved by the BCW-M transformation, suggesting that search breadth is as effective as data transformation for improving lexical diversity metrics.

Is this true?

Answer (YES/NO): NO